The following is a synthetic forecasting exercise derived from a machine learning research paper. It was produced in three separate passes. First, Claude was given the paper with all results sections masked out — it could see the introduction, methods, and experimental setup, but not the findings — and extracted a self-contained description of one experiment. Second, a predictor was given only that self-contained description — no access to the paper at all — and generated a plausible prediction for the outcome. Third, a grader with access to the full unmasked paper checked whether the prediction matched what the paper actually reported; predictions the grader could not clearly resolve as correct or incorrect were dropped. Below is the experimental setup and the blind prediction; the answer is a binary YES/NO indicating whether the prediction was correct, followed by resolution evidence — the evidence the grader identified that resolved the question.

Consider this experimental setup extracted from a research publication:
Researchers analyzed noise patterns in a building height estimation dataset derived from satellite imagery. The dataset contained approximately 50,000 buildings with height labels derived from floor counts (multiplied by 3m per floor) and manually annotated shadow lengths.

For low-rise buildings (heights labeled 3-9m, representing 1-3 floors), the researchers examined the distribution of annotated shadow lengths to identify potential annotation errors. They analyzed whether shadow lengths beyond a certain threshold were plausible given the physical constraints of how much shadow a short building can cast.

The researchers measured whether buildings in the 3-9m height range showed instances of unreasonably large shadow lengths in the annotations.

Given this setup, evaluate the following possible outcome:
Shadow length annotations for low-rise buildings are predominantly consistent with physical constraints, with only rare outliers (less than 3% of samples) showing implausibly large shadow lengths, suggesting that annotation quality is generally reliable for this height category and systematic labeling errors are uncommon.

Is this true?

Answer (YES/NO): NO